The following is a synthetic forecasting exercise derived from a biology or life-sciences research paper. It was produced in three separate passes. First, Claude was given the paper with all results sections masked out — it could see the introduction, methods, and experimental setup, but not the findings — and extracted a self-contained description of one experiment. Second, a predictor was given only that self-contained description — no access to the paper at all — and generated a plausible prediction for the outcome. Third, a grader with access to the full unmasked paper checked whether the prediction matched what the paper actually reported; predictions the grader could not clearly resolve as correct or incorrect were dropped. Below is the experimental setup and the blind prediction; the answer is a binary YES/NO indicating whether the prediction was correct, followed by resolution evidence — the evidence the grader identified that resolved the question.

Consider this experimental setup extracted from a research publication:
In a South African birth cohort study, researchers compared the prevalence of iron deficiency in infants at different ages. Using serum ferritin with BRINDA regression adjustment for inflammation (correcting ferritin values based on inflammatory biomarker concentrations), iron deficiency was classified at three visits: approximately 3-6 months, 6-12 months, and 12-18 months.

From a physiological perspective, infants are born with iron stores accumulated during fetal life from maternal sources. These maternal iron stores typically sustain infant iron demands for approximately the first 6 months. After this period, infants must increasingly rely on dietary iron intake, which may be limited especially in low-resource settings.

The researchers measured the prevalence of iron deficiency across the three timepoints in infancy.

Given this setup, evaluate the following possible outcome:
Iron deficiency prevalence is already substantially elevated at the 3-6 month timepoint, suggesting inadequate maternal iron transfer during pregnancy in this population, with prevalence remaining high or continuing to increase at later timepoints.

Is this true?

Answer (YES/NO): NO